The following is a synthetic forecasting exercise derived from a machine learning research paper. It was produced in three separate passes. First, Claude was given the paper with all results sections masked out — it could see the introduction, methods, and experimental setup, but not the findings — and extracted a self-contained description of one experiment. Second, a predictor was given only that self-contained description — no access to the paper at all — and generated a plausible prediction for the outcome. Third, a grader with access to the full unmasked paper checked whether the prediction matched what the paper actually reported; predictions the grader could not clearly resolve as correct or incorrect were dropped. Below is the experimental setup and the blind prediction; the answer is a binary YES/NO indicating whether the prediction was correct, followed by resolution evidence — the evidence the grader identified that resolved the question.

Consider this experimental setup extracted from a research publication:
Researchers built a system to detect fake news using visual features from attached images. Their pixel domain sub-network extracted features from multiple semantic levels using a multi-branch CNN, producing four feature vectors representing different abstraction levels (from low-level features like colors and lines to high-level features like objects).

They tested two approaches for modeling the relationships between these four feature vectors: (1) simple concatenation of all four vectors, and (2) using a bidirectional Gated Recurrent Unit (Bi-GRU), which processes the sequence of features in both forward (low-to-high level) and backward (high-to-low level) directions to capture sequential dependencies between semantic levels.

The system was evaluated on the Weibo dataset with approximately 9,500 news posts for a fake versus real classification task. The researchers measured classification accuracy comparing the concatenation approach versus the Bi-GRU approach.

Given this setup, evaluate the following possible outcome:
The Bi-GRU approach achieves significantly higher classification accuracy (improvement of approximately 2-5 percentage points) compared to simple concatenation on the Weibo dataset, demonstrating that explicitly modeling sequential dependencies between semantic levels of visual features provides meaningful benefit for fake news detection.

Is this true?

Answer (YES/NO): NO